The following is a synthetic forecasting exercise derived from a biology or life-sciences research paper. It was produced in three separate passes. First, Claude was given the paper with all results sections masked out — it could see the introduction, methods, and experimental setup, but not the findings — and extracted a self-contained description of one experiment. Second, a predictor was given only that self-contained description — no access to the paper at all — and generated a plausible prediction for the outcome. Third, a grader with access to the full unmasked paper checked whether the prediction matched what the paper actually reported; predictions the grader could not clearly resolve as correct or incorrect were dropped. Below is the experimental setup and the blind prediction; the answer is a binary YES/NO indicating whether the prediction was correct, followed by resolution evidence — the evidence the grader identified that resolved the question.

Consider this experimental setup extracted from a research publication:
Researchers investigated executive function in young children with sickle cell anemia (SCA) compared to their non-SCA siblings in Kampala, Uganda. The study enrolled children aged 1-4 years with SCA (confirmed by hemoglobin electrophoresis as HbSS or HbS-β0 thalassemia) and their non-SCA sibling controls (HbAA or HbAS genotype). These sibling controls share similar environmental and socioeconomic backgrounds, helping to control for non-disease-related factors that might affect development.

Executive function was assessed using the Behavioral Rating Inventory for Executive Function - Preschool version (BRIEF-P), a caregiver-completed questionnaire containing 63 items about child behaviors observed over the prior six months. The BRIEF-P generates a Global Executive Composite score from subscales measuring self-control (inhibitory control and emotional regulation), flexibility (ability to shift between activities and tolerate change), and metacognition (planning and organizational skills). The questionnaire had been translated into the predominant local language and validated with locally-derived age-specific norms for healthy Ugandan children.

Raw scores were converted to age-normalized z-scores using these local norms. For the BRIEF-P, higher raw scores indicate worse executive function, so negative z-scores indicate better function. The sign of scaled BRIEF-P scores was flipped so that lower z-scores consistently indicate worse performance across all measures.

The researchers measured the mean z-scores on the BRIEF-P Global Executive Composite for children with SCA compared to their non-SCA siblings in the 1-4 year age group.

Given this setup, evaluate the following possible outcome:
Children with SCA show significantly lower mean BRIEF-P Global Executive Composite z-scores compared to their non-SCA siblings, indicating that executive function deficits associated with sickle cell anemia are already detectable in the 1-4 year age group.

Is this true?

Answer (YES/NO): NO